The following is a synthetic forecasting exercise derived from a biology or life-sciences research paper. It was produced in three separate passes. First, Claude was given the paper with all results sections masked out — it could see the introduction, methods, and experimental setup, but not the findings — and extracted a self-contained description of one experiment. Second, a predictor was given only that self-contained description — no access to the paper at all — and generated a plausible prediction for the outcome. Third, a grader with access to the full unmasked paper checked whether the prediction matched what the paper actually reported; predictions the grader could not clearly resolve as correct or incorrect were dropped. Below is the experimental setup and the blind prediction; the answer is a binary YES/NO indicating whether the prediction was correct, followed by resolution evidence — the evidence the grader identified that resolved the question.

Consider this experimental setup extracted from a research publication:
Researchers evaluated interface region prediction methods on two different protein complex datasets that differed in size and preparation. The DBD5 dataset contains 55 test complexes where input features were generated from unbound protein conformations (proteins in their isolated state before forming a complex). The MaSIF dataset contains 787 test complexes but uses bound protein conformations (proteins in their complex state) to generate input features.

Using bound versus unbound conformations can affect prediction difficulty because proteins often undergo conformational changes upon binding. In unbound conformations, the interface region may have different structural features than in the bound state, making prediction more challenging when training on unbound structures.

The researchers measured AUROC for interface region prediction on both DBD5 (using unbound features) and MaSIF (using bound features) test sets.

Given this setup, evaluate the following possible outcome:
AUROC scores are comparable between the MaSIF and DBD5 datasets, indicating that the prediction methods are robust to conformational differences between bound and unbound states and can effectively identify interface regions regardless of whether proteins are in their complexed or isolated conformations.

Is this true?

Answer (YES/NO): NO